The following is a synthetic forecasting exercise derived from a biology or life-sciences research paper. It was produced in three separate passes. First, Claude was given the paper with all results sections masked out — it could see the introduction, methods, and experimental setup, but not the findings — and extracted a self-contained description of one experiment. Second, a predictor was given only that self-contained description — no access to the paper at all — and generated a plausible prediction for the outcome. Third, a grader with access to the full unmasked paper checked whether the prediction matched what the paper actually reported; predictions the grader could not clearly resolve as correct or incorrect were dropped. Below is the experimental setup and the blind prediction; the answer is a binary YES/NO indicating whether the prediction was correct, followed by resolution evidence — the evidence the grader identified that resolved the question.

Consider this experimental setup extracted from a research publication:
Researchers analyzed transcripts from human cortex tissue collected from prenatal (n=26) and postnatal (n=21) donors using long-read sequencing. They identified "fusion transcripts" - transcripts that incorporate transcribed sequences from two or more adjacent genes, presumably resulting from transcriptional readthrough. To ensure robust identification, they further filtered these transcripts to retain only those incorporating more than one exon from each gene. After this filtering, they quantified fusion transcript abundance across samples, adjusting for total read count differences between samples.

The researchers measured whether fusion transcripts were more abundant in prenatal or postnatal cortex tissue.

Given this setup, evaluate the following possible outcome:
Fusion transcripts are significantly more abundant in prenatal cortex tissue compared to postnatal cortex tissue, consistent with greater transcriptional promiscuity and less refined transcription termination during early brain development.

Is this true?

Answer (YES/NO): NO